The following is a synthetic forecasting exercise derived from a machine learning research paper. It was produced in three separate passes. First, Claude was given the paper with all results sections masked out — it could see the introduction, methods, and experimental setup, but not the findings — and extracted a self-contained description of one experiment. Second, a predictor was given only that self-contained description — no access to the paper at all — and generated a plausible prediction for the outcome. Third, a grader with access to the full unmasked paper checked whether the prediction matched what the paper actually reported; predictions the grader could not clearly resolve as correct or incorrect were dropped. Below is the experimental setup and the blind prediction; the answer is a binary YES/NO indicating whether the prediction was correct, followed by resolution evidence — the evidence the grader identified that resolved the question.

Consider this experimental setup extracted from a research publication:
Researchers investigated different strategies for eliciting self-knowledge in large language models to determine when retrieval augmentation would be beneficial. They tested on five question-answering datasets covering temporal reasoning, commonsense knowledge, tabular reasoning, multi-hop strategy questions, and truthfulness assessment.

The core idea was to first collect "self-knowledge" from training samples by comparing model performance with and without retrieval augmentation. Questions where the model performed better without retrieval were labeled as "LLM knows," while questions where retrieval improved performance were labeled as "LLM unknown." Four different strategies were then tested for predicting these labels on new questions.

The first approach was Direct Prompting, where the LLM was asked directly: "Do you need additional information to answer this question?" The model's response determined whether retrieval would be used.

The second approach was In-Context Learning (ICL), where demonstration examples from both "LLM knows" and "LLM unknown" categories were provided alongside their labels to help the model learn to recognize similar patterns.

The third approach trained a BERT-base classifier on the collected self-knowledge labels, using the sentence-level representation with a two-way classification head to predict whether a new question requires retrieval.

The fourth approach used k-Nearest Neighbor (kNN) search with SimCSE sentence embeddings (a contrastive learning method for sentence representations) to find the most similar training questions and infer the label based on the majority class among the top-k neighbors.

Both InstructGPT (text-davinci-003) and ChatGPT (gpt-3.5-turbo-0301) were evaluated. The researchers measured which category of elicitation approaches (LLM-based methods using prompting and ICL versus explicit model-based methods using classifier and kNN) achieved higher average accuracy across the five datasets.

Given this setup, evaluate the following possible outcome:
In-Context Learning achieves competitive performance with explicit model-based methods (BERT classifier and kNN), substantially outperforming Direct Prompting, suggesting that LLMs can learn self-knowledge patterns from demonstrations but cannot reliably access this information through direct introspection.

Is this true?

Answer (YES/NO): YES